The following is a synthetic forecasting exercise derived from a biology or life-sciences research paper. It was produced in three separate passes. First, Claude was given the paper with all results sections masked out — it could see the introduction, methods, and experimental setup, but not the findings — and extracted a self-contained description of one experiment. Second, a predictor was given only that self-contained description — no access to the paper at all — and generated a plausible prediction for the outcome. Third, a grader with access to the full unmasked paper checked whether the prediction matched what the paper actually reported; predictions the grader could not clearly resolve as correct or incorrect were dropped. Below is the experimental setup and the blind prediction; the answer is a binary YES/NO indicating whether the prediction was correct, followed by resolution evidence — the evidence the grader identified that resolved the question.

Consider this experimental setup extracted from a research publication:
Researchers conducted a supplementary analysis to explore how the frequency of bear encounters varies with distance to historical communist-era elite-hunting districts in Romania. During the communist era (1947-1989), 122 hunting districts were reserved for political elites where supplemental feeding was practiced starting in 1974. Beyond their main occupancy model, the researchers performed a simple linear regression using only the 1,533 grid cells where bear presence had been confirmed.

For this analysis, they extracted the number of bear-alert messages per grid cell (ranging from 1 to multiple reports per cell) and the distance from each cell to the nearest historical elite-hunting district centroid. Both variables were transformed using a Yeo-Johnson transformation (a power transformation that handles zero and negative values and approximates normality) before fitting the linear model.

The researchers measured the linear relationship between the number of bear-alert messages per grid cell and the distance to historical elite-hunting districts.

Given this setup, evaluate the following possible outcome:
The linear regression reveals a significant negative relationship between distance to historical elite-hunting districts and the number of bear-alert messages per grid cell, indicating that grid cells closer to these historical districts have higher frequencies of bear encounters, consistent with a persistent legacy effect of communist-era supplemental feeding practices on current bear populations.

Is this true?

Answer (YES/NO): YES